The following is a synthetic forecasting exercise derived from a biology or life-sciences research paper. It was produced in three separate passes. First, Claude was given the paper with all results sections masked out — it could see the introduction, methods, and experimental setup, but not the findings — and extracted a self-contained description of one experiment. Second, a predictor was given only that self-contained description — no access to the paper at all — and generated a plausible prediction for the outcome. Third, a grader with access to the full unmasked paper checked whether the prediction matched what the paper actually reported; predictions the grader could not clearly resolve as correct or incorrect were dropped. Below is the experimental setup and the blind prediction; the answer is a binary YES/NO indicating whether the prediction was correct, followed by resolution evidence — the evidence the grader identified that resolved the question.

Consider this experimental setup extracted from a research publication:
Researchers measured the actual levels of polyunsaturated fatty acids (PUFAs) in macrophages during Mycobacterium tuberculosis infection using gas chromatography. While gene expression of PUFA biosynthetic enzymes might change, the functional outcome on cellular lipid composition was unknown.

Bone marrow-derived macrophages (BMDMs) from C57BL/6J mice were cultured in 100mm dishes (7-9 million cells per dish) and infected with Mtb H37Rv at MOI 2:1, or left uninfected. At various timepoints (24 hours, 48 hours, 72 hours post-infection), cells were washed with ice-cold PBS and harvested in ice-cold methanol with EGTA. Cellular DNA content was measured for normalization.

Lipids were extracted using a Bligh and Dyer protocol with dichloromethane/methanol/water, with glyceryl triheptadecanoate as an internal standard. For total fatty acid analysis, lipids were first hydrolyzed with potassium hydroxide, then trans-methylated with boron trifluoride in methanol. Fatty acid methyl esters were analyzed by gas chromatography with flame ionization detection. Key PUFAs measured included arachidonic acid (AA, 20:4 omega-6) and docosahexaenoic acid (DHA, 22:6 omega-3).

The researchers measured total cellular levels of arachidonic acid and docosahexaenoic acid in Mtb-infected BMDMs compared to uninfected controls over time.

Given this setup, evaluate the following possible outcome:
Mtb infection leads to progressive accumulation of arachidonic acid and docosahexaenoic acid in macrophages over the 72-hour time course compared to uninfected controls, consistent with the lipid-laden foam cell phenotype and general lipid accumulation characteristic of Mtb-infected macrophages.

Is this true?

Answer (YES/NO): NO